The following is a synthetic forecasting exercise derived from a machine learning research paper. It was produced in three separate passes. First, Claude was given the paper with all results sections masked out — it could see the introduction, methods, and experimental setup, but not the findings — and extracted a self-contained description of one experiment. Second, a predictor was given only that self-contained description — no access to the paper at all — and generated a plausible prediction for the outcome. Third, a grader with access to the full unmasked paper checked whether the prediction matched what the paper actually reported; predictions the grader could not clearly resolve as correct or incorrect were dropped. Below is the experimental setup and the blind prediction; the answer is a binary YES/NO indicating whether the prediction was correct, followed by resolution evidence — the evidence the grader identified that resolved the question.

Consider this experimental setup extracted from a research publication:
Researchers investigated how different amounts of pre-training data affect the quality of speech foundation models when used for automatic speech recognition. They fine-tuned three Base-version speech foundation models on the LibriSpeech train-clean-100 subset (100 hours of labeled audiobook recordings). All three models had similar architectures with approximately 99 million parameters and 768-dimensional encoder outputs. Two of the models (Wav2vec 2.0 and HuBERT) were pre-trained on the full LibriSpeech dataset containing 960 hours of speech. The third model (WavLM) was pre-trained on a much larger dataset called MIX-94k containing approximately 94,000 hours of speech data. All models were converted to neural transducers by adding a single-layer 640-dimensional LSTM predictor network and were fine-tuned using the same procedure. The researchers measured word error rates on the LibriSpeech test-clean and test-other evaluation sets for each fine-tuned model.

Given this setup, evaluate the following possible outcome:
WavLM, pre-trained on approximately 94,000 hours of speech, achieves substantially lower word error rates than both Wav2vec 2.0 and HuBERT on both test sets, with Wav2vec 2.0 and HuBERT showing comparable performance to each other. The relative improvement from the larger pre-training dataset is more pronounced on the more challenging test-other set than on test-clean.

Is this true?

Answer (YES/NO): YES